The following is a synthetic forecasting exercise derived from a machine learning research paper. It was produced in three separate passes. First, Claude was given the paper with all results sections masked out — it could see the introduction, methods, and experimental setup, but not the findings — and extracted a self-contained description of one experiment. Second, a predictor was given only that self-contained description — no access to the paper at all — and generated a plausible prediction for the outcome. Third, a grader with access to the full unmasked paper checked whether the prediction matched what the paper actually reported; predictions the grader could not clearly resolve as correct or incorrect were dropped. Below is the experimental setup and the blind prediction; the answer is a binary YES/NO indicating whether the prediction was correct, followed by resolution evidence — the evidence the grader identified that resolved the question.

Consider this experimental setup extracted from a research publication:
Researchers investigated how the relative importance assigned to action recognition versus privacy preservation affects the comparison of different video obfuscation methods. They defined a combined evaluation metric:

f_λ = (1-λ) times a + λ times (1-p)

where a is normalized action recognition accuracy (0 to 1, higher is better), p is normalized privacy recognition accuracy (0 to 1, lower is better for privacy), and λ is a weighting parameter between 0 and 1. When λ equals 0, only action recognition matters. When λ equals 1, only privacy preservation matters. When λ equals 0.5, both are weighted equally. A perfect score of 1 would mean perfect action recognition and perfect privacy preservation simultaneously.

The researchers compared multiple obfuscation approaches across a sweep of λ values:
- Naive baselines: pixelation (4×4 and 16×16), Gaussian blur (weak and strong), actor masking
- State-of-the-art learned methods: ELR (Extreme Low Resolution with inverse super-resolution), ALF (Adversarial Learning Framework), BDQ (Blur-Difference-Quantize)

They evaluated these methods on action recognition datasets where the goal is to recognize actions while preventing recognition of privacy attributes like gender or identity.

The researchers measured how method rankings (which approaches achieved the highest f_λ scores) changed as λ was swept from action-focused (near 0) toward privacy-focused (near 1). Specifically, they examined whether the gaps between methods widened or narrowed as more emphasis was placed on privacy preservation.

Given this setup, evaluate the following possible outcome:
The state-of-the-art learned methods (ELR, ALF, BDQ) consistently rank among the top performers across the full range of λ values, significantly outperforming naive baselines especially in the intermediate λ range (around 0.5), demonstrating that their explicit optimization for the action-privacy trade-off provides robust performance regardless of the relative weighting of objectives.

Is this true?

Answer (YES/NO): NO